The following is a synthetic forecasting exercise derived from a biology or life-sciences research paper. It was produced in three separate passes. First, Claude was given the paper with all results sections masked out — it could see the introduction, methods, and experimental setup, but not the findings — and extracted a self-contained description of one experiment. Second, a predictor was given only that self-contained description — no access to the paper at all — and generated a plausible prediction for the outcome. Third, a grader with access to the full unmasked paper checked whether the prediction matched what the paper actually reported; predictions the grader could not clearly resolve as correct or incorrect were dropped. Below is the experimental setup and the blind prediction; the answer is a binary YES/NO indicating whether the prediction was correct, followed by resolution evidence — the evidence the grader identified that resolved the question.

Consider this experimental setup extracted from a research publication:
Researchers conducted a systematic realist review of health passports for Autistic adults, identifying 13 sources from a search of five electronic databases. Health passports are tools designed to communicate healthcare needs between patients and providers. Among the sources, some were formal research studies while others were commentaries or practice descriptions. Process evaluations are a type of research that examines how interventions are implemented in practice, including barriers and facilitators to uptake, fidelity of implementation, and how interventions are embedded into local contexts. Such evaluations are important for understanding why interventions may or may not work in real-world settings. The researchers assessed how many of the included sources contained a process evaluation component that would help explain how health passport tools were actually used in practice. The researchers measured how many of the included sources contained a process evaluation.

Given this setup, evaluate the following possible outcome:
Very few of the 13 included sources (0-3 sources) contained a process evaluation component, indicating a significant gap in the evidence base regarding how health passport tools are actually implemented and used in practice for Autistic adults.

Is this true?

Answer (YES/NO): YES